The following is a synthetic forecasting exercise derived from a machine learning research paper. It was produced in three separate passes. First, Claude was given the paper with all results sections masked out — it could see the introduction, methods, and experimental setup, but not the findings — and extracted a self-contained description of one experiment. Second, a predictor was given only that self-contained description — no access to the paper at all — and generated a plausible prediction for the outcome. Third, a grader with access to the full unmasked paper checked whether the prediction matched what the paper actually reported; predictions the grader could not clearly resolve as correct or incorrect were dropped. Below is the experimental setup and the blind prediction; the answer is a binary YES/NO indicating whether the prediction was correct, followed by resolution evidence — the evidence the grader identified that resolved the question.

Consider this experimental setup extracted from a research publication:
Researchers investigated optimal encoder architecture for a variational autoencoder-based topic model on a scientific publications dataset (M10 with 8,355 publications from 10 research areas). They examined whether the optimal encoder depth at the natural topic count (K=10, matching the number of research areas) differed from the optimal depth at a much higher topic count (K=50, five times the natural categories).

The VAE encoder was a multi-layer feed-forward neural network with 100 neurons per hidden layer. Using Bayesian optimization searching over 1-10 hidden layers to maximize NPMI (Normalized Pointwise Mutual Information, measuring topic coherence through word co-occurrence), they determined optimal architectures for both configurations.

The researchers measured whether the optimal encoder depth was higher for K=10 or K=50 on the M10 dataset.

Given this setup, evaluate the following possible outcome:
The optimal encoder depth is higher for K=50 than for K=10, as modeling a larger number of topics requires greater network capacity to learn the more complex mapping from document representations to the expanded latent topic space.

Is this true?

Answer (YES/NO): NO